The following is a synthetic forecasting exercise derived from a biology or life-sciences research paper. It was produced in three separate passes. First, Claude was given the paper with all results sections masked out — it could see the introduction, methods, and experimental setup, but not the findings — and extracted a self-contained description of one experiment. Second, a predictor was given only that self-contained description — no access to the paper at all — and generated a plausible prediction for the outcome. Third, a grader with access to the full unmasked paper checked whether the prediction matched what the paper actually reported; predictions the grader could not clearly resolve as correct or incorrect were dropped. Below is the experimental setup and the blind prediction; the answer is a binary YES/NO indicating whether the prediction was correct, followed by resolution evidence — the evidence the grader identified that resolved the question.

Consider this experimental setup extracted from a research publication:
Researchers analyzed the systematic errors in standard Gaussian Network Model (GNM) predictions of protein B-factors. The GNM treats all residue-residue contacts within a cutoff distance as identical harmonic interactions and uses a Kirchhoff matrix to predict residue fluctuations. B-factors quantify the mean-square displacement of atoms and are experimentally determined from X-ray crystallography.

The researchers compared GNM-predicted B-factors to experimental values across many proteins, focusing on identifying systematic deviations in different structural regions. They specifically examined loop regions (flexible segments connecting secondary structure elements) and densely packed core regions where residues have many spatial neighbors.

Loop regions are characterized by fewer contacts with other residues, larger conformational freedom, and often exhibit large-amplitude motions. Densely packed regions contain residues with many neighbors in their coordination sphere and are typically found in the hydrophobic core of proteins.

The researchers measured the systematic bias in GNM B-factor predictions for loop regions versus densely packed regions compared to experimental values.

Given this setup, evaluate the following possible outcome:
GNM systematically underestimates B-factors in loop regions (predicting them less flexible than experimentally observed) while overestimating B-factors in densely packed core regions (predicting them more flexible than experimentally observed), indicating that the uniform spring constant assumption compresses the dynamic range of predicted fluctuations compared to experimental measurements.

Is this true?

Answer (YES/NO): YES